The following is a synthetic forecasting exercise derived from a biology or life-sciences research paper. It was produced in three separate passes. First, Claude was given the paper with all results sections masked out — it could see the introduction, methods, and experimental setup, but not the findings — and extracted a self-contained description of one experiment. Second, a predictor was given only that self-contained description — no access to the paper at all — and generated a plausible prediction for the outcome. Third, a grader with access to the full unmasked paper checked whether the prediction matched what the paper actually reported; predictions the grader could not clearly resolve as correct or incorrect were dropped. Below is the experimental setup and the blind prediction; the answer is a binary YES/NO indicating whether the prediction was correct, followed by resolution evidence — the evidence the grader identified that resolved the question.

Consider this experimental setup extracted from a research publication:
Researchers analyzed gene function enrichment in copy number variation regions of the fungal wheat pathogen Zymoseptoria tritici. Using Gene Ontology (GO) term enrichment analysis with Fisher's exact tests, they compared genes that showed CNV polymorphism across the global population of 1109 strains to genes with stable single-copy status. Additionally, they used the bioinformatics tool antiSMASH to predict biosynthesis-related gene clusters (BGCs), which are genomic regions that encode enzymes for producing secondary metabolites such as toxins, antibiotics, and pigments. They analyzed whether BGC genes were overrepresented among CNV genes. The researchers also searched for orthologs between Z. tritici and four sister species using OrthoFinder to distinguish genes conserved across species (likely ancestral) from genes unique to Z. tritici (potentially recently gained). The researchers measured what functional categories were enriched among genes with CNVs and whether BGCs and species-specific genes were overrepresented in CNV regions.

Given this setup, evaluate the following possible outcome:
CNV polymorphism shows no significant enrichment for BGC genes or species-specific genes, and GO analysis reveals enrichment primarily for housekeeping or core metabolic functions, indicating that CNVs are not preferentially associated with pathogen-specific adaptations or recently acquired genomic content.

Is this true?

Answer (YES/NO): NO